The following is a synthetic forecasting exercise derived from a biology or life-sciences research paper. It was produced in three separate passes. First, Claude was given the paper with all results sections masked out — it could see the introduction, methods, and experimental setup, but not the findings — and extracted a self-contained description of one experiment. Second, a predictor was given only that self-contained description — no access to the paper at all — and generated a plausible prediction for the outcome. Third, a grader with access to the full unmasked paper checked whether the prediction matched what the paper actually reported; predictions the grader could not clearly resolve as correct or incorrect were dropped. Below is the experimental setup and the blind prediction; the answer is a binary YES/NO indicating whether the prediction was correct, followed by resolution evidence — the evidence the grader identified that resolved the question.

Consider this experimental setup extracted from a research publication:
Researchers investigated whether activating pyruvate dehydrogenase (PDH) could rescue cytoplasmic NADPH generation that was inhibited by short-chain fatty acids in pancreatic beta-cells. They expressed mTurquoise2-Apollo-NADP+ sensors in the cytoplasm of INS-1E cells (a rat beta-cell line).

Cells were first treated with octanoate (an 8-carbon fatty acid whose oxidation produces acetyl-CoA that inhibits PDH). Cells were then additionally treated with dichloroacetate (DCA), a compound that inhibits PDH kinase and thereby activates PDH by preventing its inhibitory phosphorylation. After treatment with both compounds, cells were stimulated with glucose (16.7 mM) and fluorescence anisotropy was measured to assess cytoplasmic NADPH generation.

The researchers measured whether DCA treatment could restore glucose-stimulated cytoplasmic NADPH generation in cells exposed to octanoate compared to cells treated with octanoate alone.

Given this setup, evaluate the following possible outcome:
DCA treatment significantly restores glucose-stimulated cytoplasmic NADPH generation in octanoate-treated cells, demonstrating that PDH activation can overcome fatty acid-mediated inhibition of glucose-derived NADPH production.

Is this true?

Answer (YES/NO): YES